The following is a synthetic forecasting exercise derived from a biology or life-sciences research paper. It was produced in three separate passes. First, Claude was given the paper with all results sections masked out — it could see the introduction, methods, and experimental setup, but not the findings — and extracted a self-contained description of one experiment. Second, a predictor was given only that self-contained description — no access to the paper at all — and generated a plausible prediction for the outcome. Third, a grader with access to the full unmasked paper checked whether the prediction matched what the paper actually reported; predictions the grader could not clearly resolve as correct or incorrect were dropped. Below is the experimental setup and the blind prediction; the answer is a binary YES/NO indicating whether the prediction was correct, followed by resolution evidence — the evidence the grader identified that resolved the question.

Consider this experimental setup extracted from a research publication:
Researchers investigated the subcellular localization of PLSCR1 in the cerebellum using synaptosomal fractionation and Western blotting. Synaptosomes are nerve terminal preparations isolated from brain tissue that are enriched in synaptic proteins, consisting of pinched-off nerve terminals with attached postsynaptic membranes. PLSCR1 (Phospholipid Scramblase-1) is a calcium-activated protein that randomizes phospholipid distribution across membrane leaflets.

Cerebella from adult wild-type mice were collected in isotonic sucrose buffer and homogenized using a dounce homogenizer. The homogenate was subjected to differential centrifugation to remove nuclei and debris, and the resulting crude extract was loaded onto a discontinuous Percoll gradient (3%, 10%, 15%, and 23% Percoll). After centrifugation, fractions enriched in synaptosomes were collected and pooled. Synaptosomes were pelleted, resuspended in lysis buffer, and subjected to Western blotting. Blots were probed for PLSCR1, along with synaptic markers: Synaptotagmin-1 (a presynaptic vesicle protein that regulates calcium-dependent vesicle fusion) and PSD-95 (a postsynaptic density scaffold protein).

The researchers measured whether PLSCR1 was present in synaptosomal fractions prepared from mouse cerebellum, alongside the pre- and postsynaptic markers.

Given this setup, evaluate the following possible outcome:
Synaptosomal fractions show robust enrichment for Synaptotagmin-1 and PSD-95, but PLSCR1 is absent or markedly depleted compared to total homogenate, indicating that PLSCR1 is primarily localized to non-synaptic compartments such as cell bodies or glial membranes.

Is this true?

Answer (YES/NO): NO